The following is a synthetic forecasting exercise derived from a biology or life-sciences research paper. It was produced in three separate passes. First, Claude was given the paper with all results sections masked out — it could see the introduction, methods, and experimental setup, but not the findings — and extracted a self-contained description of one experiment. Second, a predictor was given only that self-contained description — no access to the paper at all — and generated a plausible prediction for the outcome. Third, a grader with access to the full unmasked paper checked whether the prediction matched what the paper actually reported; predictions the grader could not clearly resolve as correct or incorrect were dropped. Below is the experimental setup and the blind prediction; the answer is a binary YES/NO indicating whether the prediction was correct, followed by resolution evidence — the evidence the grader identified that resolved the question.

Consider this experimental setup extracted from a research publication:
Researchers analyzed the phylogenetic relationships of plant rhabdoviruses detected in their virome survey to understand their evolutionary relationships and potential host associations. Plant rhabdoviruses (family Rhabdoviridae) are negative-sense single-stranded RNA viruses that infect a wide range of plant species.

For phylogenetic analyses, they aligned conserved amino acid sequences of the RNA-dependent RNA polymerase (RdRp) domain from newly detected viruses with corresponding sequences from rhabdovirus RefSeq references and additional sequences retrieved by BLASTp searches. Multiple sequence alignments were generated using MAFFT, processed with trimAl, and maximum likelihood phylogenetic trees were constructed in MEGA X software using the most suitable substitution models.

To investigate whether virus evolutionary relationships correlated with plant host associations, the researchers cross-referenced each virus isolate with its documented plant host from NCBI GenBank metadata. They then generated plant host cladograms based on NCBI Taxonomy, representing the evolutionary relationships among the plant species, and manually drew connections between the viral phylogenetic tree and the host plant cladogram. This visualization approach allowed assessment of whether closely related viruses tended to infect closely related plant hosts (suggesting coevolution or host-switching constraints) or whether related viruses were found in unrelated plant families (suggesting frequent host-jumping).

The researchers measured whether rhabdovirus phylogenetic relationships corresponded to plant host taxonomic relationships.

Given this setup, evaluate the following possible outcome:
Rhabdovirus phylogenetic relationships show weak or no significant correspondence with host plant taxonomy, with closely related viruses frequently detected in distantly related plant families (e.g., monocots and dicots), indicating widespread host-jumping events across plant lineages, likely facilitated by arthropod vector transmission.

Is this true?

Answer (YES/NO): NO